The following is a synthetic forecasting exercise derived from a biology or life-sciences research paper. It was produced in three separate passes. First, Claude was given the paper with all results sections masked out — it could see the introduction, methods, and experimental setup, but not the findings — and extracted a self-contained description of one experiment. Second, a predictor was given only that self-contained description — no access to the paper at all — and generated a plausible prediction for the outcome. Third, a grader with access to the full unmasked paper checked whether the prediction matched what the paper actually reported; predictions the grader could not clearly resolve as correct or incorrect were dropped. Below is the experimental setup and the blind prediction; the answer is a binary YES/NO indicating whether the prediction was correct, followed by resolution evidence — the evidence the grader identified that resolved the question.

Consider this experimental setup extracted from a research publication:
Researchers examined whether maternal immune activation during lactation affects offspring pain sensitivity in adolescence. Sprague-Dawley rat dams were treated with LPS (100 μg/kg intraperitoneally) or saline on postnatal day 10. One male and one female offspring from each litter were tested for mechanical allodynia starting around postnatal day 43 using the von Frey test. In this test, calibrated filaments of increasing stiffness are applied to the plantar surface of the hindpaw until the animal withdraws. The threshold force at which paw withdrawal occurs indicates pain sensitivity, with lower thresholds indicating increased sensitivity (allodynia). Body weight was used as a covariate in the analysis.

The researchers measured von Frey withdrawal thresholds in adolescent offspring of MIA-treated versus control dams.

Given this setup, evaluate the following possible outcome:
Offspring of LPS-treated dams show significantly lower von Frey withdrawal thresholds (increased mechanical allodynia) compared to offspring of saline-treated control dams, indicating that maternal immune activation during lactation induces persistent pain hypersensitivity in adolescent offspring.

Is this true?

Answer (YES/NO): NO